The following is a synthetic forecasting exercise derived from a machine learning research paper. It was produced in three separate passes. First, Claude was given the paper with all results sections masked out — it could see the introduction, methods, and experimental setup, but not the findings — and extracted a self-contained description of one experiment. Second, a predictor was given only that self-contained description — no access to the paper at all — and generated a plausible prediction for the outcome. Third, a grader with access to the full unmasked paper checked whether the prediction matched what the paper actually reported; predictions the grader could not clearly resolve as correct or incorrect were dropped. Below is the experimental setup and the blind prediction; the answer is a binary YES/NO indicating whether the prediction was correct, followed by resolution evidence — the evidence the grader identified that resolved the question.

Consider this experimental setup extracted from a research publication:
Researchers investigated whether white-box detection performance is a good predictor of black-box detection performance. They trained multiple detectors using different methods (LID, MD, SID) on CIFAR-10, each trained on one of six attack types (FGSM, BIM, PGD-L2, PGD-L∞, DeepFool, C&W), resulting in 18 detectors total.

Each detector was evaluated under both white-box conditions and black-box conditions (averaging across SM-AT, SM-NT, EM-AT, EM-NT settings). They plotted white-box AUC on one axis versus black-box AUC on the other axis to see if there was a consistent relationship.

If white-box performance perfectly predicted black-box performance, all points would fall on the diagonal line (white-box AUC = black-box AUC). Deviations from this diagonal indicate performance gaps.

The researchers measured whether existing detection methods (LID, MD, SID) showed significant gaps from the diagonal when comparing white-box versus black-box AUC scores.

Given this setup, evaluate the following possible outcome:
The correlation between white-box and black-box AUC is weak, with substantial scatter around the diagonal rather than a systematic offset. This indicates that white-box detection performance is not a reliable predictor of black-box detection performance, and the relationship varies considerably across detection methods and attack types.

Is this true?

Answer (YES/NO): NO